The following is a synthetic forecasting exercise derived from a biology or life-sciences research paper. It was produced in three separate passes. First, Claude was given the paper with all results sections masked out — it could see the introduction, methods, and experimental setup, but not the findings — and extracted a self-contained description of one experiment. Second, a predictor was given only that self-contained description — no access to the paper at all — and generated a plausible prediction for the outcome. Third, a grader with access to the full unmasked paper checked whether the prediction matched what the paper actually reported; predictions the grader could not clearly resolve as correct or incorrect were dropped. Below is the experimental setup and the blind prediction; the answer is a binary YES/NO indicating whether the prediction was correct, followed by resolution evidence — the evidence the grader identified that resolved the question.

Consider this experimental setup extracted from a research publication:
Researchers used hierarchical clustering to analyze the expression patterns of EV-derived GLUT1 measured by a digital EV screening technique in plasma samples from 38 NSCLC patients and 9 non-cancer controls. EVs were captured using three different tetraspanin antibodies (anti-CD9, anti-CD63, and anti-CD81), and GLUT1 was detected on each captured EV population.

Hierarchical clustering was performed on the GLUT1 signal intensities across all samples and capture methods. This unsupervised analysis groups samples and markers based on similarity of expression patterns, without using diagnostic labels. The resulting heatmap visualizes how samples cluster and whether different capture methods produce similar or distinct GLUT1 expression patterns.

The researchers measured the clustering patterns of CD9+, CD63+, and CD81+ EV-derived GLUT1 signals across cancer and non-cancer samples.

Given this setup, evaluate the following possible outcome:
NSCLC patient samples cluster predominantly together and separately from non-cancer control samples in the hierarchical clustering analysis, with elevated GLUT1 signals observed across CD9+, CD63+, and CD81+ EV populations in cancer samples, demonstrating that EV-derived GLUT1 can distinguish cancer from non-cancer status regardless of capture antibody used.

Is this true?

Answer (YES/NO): NO